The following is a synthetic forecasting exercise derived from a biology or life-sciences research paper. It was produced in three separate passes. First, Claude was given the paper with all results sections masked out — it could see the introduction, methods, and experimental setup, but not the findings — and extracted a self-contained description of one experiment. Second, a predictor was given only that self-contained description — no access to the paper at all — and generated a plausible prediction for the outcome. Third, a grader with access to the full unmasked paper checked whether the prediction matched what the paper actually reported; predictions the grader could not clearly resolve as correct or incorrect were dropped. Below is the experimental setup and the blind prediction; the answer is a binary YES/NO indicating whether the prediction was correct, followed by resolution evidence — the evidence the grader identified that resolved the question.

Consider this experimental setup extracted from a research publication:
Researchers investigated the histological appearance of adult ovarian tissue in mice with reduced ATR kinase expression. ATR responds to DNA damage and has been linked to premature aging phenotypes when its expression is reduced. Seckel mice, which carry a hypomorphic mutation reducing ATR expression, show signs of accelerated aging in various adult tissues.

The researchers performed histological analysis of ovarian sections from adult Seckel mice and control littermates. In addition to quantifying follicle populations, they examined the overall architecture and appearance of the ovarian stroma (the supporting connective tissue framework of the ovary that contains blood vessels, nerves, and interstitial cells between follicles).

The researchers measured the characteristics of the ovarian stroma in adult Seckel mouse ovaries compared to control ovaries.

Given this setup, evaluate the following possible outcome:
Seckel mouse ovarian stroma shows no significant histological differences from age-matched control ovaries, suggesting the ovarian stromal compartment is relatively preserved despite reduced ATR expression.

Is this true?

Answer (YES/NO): NO